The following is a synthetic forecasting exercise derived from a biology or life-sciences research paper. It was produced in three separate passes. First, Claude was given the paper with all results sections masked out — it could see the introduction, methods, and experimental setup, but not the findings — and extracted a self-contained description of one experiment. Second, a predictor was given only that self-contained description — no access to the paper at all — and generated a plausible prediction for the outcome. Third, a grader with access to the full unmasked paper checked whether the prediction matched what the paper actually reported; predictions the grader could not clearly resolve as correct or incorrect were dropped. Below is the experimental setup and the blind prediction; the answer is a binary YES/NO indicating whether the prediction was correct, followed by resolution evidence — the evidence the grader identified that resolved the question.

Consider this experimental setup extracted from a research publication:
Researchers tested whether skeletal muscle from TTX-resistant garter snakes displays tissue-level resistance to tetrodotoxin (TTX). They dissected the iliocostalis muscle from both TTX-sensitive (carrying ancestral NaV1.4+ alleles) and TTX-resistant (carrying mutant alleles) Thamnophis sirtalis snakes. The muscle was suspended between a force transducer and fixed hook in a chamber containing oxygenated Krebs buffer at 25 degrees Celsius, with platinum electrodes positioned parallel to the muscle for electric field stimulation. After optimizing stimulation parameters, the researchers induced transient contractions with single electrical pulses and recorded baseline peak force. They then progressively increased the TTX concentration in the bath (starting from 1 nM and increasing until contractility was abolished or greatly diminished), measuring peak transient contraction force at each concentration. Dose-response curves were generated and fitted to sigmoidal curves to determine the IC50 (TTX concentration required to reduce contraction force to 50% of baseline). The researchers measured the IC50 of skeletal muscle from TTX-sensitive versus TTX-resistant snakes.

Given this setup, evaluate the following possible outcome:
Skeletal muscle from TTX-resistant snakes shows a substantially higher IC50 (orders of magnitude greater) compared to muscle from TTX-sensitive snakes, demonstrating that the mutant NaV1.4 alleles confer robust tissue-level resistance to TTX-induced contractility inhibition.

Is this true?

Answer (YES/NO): YES